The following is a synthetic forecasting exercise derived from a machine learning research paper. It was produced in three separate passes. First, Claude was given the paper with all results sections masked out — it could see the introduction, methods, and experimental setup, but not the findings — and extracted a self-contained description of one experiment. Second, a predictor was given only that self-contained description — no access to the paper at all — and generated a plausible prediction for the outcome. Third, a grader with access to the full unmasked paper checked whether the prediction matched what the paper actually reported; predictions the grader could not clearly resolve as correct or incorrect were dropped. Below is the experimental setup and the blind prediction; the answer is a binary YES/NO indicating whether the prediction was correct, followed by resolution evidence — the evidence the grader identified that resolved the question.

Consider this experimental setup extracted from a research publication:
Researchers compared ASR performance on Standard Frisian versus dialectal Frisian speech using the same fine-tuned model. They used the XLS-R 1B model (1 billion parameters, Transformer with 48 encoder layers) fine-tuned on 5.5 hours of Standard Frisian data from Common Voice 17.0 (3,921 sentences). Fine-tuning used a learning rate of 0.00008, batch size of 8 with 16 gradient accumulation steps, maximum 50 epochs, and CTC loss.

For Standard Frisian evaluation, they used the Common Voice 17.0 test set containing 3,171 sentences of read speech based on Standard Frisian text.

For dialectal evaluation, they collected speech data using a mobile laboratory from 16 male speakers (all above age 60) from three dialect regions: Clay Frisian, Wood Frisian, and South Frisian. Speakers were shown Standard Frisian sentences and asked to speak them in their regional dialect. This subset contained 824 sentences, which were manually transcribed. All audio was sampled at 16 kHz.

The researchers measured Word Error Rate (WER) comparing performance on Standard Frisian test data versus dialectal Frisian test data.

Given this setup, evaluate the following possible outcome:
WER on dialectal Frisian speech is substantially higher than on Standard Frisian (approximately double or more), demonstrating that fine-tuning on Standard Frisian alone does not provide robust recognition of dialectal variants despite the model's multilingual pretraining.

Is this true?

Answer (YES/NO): NO